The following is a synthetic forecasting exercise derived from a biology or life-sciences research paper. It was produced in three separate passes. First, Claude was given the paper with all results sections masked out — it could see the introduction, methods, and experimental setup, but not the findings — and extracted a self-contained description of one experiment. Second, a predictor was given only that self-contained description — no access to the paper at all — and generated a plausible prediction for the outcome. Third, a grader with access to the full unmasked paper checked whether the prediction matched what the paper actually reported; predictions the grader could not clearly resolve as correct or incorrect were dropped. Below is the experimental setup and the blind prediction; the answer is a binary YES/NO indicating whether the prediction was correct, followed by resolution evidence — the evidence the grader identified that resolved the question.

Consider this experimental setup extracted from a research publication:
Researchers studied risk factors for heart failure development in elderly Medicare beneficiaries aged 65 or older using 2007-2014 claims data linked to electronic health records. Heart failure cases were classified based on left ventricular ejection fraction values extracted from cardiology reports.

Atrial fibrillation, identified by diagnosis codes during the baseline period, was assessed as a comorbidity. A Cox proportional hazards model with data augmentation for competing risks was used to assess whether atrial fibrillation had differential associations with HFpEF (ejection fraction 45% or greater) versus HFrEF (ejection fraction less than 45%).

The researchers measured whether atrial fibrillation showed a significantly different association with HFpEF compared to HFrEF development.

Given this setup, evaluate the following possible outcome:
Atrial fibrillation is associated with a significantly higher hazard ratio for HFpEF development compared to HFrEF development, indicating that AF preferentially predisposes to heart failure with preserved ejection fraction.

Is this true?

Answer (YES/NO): YES